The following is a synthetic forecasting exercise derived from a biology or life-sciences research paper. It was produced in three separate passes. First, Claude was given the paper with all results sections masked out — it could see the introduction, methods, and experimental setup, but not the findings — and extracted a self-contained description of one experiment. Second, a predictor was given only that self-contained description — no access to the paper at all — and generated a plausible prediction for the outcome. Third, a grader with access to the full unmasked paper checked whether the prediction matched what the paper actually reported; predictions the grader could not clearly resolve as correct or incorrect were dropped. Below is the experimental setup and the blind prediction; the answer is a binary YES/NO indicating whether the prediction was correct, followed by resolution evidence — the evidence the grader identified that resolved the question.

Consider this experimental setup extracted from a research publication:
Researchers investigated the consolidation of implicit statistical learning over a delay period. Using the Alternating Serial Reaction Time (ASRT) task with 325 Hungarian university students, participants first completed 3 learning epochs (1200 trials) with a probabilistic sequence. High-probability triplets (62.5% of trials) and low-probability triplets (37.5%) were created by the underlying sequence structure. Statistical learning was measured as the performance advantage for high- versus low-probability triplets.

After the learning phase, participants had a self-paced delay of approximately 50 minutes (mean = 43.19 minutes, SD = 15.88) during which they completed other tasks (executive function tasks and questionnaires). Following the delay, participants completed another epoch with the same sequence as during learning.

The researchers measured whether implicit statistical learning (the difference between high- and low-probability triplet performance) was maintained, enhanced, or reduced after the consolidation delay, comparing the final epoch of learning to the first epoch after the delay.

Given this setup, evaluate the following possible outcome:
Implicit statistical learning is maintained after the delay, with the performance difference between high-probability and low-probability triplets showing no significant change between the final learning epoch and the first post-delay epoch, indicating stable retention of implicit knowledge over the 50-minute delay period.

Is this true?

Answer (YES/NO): YES